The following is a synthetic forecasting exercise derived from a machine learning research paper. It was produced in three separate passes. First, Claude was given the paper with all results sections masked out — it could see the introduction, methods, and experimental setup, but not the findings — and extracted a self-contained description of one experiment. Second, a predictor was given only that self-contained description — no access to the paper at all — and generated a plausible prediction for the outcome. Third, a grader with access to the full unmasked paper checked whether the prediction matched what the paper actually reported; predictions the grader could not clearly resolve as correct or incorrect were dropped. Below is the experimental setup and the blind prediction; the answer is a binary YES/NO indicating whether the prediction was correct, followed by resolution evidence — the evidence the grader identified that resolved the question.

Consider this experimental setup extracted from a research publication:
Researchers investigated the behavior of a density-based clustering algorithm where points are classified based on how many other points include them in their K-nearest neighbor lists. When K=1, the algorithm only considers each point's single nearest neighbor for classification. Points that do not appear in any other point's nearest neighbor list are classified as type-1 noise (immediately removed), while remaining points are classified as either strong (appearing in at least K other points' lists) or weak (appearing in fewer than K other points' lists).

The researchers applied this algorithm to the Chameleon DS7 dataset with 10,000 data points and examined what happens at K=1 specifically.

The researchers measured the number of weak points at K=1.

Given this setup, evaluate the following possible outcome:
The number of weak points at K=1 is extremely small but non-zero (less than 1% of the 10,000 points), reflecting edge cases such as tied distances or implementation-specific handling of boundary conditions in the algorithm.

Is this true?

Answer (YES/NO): NO